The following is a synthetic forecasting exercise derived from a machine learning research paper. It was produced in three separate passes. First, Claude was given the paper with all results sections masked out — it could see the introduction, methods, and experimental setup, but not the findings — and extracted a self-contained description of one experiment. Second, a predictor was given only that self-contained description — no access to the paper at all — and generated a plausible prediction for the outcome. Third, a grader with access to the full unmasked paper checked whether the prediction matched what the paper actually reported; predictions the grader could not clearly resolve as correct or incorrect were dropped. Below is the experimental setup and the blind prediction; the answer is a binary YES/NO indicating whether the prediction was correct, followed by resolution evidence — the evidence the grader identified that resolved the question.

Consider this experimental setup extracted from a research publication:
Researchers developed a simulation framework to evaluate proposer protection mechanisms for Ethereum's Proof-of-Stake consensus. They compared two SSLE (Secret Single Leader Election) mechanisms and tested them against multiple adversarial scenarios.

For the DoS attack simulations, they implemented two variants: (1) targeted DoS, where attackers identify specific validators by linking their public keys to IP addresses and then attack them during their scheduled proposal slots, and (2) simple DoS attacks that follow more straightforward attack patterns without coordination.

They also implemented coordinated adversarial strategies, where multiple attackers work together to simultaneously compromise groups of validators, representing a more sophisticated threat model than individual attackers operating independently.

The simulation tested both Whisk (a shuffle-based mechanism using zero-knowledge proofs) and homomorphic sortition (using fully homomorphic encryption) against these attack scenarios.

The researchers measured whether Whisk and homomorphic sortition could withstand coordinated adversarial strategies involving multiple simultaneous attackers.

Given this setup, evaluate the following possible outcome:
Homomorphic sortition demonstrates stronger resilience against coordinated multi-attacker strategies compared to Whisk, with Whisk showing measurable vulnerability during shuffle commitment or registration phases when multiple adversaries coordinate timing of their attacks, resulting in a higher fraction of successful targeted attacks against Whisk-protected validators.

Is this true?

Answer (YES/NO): NO